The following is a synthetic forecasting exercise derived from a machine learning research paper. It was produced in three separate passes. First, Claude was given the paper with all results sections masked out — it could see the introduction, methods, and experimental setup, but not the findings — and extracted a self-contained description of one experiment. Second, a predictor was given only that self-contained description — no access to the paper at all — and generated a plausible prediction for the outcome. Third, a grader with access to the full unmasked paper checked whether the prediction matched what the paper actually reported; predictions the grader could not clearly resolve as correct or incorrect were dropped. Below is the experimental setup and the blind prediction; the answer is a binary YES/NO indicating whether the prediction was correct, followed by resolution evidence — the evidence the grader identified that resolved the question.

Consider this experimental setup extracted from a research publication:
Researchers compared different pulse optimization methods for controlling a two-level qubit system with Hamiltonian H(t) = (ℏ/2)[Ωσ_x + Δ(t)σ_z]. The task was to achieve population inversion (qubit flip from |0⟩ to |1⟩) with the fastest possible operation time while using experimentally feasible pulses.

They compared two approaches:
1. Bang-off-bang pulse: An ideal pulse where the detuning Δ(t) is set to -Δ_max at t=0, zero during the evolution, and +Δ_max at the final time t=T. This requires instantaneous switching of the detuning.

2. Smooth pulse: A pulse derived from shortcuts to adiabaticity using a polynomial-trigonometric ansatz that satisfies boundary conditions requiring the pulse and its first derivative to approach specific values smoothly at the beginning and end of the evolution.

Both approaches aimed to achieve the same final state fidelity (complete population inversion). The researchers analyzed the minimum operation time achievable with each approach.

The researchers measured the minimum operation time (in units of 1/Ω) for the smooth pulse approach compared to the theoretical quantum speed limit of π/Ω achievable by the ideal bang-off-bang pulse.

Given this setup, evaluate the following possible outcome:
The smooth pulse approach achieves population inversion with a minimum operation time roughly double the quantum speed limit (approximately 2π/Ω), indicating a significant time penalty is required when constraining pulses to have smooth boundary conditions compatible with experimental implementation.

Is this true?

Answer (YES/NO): YES